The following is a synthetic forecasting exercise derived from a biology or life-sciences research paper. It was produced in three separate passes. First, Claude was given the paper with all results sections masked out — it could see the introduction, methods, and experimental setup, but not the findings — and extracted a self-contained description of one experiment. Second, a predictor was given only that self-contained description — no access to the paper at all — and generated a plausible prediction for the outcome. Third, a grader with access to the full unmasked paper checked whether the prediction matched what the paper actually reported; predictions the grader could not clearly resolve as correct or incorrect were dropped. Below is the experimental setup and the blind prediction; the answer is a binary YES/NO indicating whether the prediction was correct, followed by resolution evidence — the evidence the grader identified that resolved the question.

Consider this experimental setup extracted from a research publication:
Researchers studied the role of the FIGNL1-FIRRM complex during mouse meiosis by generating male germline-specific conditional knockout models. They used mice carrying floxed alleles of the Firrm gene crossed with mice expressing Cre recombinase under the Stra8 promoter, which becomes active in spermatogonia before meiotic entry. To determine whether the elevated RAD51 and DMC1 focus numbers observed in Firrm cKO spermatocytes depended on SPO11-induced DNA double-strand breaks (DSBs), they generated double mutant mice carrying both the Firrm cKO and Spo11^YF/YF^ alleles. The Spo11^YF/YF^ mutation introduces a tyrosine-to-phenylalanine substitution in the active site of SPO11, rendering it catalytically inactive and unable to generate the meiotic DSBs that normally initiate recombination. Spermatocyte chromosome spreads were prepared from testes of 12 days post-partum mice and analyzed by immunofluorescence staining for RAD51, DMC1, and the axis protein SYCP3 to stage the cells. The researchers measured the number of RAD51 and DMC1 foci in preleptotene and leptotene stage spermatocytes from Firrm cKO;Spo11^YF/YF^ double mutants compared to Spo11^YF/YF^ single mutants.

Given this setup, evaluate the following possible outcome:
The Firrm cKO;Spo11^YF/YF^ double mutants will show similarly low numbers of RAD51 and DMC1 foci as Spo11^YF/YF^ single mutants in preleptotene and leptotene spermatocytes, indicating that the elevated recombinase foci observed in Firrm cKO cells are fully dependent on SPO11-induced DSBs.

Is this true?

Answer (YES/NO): NO